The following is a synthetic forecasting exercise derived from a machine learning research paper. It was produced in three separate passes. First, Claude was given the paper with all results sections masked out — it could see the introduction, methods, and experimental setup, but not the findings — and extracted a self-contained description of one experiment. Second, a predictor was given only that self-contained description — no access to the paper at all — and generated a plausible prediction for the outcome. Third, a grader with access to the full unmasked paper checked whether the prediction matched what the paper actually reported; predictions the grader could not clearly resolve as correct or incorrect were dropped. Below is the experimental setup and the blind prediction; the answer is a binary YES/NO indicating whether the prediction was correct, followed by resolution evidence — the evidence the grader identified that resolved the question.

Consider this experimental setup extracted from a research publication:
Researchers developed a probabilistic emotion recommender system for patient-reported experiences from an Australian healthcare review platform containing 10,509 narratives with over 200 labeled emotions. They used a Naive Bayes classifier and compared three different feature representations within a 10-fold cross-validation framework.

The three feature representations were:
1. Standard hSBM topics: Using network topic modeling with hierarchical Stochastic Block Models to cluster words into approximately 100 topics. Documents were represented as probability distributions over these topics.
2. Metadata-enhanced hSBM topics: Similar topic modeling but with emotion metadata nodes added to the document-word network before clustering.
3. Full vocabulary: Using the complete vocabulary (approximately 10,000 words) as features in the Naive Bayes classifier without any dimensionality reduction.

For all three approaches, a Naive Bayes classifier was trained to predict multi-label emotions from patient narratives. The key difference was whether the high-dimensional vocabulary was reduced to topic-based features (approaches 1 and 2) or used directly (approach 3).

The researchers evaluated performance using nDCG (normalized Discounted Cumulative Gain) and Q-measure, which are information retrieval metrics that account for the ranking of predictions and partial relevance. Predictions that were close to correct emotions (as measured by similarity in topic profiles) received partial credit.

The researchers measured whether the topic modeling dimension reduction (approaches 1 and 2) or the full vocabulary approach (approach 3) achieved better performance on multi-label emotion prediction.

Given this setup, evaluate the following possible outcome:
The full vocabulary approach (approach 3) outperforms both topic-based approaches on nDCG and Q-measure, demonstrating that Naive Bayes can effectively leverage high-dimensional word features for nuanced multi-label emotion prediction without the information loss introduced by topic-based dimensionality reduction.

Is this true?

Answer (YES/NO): NO